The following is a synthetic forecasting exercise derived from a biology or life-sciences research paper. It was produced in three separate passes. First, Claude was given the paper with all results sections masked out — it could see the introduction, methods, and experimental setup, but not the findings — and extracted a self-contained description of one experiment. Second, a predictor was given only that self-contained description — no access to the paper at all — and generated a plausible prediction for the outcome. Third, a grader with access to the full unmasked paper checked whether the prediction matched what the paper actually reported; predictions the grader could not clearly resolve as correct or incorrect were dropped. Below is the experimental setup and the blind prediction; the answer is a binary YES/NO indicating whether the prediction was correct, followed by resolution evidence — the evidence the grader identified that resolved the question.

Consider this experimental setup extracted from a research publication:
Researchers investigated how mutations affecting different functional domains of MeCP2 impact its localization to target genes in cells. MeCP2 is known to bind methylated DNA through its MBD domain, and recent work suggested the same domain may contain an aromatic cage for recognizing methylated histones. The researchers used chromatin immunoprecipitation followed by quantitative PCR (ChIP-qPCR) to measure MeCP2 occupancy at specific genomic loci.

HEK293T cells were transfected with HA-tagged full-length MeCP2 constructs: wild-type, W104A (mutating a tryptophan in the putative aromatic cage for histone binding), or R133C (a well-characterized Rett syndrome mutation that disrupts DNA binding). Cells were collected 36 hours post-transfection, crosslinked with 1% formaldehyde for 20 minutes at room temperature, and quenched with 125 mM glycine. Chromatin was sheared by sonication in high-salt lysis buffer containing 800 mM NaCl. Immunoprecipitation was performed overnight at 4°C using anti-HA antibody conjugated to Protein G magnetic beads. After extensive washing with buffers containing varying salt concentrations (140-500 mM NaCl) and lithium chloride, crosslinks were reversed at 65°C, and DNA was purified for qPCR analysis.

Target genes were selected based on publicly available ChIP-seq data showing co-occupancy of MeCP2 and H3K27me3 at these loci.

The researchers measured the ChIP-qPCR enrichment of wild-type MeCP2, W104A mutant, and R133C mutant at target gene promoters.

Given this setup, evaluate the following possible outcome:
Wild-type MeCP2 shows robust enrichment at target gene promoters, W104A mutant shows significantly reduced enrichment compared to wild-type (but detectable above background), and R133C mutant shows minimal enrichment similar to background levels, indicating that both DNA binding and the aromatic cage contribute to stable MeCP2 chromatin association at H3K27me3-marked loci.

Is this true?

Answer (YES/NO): NO